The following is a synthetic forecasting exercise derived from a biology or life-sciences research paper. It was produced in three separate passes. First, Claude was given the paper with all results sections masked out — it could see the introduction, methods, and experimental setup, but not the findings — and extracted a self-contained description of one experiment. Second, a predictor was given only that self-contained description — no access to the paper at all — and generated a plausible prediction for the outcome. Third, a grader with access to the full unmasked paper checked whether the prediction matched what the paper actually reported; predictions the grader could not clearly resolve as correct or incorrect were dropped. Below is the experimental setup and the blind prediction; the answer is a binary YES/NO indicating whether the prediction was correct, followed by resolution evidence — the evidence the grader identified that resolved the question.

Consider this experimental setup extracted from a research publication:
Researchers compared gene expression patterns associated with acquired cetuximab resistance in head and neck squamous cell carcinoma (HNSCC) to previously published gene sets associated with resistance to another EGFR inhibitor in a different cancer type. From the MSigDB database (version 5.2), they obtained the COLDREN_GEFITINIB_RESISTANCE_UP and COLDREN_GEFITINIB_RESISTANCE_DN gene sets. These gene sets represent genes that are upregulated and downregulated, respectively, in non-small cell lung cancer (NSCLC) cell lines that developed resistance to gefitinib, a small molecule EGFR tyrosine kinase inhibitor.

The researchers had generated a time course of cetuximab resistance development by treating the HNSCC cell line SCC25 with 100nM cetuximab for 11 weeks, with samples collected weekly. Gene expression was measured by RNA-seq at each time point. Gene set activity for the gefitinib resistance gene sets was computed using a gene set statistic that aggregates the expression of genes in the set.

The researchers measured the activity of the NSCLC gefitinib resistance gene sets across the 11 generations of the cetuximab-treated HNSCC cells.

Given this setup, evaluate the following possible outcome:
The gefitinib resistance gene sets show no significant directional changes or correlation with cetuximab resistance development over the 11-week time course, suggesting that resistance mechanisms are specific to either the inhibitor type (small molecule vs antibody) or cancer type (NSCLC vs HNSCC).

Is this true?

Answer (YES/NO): NO